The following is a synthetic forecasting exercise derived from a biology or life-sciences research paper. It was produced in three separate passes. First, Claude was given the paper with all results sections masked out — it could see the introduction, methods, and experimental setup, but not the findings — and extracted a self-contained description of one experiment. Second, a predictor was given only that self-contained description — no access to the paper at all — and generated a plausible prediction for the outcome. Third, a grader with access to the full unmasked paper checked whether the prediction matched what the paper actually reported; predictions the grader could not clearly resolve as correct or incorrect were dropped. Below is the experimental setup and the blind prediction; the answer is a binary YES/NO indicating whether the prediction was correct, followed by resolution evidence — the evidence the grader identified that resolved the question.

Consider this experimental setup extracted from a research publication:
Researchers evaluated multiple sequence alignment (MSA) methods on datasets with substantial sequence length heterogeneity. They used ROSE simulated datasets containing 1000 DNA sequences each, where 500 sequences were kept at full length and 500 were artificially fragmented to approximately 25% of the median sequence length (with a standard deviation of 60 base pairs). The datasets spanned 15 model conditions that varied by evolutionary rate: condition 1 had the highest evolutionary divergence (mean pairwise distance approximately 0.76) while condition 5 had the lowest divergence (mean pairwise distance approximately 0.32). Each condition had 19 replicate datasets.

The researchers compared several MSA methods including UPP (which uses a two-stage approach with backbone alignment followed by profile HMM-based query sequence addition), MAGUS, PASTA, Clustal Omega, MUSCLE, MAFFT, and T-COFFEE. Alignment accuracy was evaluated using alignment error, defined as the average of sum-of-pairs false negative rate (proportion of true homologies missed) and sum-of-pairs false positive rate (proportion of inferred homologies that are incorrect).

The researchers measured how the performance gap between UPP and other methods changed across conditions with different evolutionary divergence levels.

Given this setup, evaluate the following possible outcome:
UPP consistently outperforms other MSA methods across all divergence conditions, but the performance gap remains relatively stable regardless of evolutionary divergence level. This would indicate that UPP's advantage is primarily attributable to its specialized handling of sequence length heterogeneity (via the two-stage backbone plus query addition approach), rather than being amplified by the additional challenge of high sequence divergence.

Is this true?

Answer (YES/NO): NO